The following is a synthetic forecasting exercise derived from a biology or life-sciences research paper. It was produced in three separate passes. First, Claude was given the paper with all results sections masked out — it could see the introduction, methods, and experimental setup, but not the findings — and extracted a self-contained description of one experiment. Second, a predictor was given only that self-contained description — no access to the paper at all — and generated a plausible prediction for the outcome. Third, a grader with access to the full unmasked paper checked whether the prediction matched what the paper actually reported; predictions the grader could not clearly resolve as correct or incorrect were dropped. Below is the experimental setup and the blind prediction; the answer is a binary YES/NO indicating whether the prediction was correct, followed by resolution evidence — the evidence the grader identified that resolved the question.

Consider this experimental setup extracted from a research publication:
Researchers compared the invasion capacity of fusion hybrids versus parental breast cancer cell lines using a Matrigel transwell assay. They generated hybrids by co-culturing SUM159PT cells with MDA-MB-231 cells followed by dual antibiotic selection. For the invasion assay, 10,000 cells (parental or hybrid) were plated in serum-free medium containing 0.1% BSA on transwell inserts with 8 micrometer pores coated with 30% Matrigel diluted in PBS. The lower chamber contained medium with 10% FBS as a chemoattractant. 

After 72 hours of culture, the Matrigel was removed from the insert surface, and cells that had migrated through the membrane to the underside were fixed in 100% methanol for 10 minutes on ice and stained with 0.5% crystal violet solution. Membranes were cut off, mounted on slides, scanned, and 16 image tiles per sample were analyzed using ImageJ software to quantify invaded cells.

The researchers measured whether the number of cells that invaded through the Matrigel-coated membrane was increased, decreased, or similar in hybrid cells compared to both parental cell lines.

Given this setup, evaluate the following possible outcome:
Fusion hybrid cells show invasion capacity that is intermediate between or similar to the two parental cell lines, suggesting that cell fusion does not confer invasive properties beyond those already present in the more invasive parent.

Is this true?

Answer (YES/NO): NO